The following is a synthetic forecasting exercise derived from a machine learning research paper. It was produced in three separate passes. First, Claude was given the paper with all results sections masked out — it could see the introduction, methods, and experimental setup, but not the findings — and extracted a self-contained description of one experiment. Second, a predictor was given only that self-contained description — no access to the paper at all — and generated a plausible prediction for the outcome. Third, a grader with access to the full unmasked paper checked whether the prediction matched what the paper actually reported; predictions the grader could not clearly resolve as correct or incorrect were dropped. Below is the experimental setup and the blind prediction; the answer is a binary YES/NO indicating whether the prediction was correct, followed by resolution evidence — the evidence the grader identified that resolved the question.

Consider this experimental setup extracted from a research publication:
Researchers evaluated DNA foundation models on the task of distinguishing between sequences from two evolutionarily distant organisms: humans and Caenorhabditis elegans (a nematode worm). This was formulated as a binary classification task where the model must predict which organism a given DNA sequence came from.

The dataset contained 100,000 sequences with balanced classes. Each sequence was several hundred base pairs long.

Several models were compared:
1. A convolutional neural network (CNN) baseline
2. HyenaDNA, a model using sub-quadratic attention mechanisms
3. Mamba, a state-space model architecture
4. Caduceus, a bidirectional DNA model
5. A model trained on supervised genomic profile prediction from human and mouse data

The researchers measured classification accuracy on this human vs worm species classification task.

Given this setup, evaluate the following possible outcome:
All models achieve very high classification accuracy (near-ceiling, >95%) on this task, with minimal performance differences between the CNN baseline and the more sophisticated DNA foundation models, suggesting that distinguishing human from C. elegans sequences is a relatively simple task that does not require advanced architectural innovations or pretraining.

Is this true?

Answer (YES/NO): NO